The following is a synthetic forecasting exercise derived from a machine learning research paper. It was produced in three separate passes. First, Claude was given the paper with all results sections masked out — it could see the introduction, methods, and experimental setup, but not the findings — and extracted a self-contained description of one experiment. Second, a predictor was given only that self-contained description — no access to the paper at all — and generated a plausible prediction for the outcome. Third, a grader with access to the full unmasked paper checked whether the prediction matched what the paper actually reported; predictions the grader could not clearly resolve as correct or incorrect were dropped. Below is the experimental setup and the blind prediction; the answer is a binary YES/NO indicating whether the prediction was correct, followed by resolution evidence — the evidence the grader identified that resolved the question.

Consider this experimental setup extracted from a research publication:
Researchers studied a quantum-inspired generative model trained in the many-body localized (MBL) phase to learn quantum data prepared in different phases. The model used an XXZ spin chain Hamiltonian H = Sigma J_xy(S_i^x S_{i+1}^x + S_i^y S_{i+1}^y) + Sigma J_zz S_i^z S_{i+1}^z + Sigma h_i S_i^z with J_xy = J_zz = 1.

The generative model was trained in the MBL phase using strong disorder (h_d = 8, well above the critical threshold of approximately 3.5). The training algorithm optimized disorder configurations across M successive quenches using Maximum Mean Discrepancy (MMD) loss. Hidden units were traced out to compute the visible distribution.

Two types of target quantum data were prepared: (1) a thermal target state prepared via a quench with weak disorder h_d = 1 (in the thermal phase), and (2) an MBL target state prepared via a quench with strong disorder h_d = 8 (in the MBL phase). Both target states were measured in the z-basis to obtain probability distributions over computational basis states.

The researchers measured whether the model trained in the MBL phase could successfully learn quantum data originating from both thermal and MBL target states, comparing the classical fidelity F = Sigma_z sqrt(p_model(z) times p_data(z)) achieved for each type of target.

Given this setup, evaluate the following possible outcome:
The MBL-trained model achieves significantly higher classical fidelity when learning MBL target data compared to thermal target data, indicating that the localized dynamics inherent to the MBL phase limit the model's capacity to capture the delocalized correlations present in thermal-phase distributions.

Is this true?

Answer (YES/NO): NO